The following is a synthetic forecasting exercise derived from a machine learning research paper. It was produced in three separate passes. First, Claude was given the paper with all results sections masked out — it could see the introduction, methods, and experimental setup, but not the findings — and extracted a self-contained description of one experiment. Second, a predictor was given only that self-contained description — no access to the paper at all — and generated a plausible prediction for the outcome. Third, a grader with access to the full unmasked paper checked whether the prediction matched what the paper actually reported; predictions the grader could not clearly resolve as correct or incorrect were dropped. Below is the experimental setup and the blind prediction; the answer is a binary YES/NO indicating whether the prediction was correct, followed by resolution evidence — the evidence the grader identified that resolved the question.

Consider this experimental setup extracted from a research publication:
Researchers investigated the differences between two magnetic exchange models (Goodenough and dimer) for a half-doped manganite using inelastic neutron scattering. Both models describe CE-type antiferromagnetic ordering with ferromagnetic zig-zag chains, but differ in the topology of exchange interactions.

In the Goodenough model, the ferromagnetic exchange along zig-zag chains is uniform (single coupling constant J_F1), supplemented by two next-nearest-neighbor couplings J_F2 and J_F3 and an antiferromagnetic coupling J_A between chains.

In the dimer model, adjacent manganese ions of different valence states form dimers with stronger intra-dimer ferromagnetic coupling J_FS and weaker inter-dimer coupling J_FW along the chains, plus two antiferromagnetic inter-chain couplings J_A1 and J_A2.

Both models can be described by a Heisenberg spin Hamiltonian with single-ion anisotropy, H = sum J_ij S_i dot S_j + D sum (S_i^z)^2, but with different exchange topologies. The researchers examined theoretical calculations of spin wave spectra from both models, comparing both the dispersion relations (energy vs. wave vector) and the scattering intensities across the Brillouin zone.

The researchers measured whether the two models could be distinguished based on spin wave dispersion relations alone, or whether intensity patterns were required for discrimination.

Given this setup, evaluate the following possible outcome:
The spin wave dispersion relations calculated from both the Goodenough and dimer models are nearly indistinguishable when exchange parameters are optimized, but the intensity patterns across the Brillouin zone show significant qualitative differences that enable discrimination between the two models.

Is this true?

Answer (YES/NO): NO